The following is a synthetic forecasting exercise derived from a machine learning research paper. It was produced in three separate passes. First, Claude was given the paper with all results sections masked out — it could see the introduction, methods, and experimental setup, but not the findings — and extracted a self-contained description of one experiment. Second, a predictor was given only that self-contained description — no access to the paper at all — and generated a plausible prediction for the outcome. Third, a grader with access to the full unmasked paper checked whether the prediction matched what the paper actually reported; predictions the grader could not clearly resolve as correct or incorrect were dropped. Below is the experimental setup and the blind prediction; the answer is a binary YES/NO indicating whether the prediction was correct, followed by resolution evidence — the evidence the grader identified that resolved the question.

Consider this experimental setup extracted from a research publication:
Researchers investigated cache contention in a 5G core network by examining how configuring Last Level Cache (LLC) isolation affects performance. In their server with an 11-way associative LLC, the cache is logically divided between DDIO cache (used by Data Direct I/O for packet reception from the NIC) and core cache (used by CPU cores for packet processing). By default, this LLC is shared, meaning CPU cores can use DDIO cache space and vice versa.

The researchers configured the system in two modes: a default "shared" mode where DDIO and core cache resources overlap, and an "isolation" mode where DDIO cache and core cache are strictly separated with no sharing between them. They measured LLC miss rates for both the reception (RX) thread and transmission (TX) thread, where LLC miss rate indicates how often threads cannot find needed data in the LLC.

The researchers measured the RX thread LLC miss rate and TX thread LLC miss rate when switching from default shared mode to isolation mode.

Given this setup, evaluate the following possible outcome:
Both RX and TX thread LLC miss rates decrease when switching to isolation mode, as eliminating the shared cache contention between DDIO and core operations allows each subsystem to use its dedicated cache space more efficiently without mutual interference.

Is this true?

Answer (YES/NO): YES